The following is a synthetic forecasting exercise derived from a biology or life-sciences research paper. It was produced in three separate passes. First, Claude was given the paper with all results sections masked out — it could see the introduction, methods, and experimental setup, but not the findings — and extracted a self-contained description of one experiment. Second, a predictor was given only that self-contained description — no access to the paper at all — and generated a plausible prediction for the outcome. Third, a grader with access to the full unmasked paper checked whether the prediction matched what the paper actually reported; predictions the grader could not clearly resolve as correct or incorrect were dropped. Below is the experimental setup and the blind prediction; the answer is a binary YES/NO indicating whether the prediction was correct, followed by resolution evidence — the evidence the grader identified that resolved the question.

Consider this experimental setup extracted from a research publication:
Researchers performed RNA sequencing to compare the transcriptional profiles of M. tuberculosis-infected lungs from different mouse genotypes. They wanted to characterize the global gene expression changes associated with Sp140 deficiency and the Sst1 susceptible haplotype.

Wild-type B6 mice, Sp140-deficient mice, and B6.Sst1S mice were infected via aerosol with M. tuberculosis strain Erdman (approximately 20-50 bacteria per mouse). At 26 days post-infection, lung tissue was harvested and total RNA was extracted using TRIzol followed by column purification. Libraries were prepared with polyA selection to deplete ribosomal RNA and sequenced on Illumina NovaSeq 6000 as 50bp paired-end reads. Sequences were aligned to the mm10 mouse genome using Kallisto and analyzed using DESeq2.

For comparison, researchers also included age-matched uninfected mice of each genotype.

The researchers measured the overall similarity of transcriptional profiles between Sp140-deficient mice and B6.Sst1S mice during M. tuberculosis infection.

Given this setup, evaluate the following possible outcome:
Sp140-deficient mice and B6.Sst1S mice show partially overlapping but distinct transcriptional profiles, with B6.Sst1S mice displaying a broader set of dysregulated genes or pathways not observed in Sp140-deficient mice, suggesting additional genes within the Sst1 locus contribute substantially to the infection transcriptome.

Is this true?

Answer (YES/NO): NO